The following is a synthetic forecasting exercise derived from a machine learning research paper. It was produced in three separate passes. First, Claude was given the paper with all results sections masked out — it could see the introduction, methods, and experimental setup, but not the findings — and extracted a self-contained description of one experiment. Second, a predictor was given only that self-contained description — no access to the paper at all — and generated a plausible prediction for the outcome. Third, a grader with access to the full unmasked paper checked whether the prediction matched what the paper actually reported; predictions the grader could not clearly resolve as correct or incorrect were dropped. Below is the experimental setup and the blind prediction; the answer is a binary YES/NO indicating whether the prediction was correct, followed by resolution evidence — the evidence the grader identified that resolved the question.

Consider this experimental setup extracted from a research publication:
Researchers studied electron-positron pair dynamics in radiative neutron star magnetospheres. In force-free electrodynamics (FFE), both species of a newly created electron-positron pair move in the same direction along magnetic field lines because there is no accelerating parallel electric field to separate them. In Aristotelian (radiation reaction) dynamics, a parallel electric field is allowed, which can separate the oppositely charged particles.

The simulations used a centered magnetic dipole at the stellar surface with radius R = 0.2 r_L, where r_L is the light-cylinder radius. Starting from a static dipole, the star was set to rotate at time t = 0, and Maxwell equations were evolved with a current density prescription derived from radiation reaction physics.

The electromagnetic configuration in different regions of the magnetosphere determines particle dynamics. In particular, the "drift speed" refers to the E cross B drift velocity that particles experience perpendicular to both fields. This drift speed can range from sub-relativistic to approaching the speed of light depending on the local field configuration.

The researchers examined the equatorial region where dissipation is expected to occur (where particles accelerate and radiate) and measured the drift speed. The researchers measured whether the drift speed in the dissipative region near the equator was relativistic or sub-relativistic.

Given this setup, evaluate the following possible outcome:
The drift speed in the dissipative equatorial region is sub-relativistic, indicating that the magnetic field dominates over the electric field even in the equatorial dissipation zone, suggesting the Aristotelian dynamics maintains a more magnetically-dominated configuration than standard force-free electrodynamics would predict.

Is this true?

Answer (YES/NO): NO